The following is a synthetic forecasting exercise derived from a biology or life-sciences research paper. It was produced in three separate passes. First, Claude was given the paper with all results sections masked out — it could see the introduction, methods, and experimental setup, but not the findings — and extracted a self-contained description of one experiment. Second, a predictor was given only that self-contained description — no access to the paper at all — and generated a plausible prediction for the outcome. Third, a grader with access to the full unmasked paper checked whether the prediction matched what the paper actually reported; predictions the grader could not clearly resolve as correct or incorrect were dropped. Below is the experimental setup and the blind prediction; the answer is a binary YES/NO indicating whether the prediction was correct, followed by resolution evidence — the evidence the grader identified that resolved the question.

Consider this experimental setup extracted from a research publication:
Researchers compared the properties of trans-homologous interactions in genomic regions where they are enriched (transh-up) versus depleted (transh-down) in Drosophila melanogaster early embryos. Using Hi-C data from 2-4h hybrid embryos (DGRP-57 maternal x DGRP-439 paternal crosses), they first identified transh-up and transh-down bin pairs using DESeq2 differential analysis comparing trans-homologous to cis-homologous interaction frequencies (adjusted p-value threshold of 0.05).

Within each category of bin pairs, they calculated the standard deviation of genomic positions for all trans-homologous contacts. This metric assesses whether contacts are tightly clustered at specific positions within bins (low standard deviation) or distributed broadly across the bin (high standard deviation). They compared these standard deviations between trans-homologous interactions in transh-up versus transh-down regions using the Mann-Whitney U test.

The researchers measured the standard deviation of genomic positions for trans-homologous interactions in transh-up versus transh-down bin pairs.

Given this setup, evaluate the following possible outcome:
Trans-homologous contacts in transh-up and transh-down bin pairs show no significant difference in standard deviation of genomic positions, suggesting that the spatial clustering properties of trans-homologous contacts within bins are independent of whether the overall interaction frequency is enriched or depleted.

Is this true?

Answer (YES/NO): NO